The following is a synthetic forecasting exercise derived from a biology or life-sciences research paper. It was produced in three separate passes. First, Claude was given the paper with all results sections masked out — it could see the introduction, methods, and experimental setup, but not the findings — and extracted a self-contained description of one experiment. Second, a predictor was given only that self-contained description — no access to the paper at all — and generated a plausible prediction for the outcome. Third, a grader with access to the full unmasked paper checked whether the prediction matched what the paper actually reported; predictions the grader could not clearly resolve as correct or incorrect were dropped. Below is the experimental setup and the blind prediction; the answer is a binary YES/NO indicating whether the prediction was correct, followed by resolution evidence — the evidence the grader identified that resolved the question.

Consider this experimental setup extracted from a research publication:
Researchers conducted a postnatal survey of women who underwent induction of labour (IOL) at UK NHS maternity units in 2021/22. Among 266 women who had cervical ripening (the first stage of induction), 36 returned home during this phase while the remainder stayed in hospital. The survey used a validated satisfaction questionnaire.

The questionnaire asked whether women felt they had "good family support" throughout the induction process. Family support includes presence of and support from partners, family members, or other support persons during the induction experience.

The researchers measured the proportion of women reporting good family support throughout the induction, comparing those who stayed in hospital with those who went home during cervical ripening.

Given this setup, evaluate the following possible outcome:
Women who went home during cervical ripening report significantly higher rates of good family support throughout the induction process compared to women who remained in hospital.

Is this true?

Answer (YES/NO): YES